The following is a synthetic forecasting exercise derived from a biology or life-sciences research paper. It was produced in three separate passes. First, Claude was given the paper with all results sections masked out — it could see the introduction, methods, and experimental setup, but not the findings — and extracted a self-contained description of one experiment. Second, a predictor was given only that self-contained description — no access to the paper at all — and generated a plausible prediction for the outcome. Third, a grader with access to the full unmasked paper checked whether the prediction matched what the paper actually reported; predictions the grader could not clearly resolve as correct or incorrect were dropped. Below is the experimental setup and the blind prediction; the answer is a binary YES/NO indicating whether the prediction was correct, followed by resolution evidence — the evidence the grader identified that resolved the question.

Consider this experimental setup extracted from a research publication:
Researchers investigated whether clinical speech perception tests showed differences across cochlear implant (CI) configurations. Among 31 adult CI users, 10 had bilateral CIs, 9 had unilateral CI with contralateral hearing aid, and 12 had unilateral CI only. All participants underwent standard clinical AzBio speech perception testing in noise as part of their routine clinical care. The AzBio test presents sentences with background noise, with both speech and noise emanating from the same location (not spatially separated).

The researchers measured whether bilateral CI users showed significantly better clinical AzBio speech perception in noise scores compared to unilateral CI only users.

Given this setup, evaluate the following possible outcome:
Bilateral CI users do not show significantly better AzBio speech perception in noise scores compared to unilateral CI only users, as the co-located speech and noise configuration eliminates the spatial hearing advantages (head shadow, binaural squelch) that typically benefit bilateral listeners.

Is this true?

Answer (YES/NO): YES